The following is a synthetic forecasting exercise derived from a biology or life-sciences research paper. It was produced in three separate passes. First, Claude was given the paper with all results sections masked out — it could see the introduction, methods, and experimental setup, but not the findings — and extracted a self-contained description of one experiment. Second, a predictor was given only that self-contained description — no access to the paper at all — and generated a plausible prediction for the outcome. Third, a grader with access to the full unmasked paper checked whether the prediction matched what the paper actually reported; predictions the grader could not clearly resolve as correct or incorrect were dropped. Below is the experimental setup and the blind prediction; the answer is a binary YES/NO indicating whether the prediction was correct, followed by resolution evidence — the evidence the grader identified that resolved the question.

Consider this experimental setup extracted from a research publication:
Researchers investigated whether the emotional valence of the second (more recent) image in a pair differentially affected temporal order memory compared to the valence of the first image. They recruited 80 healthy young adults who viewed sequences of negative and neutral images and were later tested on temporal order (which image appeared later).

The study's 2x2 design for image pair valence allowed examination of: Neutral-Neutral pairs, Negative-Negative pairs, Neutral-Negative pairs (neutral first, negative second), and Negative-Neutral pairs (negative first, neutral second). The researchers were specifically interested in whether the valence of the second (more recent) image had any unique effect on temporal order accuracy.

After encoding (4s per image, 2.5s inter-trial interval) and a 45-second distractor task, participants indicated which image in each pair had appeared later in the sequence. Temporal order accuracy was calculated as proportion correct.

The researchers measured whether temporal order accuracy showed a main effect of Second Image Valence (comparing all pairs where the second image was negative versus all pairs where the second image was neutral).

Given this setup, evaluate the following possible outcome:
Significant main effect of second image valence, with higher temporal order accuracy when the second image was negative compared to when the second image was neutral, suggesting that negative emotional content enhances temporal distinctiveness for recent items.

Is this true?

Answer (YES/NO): YES